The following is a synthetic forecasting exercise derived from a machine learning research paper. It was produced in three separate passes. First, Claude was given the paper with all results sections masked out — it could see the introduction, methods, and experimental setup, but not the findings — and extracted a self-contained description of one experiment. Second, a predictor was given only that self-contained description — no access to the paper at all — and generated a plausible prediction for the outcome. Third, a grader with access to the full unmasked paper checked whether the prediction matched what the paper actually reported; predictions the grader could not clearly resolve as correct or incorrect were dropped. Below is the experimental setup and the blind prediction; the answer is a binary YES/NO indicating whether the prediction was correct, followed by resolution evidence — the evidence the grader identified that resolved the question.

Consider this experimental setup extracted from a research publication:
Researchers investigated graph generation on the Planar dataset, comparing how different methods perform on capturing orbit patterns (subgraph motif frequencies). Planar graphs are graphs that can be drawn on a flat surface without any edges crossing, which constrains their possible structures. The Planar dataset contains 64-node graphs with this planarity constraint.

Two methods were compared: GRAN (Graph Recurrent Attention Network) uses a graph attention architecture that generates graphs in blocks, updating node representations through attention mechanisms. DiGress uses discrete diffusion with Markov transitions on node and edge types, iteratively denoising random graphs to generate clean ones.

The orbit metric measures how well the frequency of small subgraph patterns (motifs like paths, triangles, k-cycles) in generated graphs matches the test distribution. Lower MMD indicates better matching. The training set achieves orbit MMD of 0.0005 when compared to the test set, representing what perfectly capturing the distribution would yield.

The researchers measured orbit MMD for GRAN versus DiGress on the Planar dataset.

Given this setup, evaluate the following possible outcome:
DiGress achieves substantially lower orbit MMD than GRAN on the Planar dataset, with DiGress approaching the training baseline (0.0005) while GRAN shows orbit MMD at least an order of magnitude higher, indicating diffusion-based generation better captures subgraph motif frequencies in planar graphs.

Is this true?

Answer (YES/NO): NO